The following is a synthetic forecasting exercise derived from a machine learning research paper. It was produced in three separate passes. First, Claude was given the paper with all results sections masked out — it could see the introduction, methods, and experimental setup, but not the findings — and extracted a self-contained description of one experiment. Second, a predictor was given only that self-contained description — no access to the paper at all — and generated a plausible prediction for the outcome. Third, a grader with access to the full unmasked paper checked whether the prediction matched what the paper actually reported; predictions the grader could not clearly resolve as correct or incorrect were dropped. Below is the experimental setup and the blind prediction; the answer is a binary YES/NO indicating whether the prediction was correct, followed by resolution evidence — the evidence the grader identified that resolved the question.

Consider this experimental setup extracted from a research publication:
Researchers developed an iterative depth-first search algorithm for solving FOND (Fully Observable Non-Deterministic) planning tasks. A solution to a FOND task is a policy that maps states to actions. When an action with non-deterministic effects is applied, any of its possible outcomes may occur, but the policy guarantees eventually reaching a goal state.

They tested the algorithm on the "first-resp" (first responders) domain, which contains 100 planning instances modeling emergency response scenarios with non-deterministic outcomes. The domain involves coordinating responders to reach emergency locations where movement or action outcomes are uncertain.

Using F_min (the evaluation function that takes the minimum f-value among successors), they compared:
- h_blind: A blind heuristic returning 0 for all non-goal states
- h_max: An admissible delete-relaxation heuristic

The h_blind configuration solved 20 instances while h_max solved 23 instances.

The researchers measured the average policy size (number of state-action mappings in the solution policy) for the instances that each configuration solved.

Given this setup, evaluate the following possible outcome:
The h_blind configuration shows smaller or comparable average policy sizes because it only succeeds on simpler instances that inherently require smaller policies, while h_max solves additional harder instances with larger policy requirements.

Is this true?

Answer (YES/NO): NO